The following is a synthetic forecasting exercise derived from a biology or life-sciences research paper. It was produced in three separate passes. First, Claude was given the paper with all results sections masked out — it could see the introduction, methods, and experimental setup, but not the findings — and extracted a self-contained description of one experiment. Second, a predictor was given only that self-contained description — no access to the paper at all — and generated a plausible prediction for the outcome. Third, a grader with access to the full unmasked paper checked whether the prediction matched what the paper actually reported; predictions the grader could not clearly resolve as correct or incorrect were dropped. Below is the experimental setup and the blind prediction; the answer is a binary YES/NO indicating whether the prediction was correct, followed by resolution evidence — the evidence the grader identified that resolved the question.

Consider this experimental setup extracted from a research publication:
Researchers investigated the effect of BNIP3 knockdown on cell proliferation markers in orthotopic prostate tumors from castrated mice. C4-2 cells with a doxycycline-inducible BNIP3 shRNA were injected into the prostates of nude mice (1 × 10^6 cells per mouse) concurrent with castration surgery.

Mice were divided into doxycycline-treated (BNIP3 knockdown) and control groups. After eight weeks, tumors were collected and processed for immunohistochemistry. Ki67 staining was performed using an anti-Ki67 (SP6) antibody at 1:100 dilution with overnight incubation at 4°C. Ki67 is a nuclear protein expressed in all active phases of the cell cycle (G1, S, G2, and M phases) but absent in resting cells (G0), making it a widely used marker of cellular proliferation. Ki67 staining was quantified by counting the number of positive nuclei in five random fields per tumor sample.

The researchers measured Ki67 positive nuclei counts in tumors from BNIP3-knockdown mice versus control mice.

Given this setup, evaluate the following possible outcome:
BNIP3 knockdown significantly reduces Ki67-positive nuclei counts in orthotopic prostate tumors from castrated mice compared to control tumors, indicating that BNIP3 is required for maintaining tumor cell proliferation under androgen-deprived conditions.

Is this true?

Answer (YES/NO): YES